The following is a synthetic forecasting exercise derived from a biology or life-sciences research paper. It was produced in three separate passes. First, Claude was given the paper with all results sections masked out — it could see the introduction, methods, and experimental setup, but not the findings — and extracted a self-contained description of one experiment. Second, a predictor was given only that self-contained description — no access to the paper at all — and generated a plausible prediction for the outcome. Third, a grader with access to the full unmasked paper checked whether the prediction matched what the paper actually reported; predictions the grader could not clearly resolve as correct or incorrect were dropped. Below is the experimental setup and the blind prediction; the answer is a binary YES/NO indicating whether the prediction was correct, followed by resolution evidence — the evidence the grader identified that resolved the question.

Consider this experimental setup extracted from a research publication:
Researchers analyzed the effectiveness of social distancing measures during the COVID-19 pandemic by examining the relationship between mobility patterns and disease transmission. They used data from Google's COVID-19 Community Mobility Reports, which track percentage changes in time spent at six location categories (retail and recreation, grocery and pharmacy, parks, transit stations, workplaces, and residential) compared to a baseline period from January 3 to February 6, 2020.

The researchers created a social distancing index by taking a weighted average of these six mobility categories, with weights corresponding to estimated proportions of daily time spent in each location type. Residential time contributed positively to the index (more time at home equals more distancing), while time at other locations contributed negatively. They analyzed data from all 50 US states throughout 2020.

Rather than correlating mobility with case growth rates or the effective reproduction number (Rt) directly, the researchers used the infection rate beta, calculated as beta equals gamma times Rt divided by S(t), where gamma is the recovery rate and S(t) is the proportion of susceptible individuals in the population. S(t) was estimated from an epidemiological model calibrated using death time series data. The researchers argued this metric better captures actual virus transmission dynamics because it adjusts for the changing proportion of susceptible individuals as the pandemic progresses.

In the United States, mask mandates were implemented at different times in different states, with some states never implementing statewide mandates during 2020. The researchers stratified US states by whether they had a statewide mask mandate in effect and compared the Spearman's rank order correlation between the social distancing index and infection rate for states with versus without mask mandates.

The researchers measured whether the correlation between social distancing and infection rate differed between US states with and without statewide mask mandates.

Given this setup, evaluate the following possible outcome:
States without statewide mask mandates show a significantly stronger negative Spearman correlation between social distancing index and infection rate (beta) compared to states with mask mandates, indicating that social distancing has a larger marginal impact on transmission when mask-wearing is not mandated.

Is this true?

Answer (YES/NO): NO